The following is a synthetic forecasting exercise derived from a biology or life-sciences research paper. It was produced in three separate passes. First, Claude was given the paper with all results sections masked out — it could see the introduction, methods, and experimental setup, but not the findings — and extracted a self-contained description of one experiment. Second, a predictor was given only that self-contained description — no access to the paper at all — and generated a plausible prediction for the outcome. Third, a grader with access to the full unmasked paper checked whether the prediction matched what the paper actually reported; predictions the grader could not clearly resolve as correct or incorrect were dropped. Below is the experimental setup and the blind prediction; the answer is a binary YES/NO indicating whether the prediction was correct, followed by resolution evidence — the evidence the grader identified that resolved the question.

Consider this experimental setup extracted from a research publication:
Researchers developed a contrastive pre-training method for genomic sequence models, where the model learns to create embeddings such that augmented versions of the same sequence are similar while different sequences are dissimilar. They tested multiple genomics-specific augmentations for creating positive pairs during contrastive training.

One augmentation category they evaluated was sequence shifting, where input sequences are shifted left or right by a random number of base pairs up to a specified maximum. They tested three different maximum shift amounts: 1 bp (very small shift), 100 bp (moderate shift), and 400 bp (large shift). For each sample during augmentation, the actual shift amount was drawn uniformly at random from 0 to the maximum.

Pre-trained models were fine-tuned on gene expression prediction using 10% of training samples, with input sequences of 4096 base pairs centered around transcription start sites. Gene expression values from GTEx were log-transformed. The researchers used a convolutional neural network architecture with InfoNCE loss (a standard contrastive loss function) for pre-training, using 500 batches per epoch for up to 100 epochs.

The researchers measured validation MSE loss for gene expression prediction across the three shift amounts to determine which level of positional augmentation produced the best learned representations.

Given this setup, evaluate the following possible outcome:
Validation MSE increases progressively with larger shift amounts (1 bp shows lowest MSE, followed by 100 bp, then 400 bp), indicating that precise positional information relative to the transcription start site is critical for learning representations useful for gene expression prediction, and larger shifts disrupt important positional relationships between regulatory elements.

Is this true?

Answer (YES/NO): NO